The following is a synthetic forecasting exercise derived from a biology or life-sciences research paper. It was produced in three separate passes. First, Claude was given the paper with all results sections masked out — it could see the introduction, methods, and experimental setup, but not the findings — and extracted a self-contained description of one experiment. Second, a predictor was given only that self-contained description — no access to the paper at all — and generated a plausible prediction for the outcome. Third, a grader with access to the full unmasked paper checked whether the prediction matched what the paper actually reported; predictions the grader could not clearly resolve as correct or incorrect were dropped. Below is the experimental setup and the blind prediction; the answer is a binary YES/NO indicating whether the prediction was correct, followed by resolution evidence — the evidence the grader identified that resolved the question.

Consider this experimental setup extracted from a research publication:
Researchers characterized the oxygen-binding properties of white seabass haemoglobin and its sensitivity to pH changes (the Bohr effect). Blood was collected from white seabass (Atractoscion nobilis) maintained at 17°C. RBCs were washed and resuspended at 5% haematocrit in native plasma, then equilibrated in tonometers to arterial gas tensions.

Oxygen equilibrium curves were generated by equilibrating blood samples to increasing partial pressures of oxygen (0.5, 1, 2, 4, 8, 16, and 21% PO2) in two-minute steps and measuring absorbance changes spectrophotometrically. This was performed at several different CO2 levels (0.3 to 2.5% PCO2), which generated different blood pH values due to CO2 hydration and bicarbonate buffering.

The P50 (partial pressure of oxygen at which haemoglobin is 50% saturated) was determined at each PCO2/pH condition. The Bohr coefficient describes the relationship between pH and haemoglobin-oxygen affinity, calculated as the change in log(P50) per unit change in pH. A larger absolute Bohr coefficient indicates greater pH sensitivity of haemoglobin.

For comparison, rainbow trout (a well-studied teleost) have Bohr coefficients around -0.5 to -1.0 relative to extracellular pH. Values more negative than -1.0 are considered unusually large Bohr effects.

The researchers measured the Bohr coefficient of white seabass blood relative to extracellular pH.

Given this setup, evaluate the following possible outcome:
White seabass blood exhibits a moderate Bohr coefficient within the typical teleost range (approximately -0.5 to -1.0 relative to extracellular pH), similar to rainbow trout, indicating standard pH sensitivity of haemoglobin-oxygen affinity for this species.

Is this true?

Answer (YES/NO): YES